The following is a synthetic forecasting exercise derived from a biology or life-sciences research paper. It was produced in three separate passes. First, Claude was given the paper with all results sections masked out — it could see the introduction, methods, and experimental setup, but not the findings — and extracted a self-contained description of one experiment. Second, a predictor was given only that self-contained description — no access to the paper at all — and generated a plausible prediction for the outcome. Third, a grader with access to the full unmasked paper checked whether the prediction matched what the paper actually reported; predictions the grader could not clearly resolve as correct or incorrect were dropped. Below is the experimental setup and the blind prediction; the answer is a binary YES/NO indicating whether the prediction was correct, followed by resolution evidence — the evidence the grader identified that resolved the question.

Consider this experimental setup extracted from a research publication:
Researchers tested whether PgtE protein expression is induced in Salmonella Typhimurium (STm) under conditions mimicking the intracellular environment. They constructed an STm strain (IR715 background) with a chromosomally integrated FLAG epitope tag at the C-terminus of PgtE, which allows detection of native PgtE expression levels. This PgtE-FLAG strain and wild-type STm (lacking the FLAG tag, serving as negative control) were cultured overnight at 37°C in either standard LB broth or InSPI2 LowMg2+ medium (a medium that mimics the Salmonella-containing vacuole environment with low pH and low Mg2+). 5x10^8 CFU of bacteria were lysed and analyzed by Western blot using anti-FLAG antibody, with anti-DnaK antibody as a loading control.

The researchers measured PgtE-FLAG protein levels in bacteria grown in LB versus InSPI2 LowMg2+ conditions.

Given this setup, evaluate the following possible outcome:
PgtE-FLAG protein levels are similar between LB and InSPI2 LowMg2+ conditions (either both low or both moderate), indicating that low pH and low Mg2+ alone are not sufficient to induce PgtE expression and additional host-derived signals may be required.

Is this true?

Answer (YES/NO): NO